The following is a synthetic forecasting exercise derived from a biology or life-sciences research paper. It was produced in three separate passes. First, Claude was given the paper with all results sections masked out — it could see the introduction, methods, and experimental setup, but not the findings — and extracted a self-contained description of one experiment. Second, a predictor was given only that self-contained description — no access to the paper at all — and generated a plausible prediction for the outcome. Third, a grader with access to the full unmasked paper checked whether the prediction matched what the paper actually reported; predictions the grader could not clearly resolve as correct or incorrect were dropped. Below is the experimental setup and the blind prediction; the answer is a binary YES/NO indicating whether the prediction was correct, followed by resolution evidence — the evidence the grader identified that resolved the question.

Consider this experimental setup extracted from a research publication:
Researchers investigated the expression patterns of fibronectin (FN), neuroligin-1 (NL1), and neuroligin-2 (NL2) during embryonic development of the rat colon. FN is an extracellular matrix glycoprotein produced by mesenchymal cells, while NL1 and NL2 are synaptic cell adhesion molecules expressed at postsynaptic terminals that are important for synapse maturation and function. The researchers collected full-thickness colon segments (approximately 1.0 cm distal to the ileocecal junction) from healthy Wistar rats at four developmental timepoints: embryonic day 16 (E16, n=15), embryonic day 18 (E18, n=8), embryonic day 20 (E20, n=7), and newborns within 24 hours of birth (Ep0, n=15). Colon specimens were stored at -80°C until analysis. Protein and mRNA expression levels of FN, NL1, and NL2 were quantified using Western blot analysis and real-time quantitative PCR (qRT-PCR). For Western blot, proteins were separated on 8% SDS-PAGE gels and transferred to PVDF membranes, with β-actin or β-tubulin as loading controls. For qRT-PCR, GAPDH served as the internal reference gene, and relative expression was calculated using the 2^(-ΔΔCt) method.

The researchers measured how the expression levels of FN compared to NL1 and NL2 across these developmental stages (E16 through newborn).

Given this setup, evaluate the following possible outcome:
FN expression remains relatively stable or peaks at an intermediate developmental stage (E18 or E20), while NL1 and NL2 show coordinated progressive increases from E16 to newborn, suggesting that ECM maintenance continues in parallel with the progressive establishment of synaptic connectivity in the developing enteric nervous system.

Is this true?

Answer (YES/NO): NO